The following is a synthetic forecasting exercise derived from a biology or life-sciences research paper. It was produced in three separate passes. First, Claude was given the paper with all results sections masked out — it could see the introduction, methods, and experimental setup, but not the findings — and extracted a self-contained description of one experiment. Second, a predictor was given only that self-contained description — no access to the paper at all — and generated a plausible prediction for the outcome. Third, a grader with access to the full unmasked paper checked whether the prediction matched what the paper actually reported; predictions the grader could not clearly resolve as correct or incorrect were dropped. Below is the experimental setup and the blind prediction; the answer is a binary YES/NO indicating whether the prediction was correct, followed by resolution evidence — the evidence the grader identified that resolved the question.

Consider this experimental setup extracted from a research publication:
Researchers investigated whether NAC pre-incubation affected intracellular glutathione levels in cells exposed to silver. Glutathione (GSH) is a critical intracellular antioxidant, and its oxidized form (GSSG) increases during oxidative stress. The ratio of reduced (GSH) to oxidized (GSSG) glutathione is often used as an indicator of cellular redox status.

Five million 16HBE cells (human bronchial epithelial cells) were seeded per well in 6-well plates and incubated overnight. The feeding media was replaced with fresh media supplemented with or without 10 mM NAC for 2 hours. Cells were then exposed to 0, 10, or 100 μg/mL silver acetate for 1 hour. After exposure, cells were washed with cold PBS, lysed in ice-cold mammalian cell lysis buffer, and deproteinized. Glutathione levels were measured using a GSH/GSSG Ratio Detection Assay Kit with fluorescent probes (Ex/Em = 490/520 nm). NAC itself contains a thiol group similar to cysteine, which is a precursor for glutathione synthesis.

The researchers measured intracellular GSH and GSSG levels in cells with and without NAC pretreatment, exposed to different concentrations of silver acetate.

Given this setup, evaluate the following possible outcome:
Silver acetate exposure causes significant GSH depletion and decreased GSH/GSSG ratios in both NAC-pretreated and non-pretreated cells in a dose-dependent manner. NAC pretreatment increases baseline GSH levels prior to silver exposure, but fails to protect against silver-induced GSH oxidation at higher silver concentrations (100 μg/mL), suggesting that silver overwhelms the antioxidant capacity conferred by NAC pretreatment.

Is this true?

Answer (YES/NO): NO